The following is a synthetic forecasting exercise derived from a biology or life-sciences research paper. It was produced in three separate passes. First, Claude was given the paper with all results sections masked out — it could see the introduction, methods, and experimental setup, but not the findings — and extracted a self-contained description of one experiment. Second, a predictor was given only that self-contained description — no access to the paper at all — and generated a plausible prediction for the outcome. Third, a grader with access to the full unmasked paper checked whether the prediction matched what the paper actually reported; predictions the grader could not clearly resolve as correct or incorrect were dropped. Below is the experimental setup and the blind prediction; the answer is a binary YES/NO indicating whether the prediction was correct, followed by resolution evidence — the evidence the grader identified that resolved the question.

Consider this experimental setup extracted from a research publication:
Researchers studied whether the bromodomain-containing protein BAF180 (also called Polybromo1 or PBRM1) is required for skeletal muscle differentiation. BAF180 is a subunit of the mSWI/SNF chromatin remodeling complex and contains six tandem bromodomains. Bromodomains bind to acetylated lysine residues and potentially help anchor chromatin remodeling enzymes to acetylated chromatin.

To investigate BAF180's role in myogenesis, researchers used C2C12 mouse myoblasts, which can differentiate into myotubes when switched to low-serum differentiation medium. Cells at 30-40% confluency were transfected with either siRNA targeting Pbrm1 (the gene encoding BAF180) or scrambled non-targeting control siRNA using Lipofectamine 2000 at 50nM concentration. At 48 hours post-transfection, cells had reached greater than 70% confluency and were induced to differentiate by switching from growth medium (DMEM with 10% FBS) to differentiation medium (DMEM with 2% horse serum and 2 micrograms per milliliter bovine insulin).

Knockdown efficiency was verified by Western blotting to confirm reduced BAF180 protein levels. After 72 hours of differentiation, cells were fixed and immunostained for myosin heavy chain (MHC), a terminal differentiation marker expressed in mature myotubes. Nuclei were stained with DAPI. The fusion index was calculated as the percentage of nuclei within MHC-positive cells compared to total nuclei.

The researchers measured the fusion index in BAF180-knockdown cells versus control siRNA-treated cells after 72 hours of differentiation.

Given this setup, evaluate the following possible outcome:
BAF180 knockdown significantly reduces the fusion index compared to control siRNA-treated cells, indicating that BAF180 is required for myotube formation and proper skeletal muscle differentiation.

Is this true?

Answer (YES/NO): NO